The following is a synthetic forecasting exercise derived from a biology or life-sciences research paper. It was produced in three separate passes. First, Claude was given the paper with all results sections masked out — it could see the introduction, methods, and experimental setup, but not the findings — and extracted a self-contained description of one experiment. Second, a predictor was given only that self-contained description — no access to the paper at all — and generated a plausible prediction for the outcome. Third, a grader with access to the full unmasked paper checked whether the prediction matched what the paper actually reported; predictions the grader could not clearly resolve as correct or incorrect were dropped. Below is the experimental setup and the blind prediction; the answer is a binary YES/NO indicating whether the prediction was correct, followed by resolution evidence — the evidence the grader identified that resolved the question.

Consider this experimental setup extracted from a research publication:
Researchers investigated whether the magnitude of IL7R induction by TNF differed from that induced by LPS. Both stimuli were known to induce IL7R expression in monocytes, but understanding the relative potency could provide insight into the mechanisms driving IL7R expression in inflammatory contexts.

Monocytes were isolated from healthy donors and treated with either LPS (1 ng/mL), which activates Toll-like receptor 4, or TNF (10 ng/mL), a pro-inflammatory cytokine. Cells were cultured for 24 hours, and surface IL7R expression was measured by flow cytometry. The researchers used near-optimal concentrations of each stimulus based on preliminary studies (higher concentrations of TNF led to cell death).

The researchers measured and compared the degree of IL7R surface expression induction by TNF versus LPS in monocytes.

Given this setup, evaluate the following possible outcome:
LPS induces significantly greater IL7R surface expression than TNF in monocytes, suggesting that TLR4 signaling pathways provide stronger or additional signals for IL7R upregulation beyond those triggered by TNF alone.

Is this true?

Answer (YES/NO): NO